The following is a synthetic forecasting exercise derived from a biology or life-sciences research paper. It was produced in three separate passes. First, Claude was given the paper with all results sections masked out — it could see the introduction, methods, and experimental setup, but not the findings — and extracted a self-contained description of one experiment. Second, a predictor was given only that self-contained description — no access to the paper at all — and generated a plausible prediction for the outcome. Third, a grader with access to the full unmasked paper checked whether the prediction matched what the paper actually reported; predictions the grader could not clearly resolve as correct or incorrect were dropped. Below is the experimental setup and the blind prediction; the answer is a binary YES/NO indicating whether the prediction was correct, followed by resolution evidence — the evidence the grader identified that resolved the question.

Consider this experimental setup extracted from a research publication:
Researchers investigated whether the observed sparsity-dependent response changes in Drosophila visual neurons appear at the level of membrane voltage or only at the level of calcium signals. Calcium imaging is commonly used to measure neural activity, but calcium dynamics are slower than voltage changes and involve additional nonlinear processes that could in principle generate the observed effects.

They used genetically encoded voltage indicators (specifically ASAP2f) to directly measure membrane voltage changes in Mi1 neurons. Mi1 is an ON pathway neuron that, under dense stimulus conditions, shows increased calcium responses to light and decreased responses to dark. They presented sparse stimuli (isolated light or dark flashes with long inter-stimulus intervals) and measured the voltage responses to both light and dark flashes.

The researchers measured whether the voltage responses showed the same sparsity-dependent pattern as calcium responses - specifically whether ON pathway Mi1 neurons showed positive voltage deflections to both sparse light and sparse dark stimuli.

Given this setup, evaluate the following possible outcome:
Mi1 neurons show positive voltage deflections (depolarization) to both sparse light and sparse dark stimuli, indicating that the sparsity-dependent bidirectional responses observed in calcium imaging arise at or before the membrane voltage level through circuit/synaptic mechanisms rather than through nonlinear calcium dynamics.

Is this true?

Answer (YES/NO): YES